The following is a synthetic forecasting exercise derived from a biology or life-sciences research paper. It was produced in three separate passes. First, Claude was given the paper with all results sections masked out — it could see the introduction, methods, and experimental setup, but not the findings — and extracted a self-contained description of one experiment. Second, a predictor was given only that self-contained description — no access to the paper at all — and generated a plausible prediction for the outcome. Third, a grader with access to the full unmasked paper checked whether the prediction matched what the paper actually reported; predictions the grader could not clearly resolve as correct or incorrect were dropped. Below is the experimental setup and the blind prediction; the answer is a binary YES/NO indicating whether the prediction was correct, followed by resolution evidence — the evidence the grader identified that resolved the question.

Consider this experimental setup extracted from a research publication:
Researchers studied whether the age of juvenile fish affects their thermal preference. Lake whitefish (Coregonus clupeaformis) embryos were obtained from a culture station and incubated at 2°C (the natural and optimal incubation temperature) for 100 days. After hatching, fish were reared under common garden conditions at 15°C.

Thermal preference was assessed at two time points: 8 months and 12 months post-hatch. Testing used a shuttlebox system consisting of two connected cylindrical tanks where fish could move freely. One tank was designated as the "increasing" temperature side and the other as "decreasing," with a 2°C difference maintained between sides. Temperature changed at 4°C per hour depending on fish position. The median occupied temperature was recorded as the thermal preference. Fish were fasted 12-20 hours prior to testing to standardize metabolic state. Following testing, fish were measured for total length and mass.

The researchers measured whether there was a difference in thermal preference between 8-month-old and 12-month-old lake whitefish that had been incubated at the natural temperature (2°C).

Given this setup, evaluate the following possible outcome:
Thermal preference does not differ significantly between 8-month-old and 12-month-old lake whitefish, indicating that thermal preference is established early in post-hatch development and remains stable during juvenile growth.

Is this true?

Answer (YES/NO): YES